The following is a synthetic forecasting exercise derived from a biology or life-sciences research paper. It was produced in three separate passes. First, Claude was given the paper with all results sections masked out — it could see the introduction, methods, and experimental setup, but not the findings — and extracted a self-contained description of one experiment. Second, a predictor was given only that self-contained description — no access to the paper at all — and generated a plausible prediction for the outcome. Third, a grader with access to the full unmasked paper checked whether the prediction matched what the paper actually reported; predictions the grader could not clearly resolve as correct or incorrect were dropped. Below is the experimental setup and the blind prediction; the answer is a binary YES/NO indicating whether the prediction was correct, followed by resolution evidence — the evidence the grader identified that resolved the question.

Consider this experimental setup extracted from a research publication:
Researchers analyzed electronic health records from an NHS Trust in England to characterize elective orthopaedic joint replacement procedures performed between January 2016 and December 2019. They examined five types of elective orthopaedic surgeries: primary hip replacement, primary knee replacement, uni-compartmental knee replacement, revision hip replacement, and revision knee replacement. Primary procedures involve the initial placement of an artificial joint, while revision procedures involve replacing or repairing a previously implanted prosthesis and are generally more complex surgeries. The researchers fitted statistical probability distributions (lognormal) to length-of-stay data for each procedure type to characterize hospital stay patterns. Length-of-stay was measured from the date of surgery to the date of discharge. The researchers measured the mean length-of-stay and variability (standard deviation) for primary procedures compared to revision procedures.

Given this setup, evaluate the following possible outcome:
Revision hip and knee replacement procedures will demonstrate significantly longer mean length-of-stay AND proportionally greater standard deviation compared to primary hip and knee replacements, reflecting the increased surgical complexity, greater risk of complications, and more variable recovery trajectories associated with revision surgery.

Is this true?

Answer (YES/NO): YES